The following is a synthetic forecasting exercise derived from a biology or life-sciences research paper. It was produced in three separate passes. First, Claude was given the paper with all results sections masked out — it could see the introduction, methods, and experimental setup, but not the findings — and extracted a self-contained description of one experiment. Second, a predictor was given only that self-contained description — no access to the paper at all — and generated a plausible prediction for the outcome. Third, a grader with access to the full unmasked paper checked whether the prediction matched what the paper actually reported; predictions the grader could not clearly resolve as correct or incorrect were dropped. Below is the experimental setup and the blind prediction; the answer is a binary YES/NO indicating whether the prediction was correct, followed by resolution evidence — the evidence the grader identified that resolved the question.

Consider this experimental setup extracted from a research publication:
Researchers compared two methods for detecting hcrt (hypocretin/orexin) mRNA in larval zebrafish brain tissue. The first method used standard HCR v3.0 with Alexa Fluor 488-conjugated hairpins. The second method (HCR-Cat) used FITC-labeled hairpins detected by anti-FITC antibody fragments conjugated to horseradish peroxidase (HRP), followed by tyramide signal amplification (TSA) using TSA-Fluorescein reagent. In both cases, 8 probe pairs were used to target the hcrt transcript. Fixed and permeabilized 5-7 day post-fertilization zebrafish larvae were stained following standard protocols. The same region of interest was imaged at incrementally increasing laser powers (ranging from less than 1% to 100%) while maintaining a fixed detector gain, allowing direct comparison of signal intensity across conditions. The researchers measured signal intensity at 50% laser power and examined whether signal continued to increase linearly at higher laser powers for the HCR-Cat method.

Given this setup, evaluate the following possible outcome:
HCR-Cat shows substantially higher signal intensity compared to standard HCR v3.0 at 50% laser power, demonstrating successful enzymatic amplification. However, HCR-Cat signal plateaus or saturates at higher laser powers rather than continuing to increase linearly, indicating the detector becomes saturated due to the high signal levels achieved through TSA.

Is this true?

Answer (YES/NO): YES